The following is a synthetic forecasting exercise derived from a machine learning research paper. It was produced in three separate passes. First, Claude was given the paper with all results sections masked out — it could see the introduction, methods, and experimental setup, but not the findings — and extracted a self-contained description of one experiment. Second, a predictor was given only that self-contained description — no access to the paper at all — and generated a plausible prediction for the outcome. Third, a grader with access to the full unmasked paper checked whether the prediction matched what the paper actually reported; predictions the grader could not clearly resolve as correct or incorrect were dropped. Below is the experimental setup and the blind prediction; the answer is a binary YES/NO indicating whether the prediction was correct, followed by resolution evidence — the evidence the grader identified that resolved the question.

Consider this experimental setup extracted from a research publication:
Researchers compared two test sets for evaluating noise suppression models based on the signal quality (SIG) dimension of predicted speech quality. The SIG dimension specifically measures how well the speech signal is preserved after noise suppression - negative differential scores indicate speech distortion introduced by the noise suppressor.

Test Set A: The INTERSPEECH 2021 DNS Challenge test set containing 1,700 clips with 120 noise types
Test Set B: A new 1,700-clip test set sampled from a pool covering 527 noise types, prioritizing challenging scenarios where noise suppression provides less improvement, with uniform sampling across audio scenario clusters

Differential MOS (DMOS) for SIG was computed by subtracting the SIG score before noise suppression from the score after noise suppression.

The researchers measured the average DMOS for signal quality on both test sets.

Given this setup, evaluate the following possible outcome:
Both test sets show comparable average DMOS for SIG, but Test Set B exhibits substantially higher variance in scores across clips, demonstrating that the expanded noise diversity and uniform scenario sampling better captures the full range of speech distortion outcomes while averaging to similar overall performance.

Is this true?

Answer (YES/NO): NO